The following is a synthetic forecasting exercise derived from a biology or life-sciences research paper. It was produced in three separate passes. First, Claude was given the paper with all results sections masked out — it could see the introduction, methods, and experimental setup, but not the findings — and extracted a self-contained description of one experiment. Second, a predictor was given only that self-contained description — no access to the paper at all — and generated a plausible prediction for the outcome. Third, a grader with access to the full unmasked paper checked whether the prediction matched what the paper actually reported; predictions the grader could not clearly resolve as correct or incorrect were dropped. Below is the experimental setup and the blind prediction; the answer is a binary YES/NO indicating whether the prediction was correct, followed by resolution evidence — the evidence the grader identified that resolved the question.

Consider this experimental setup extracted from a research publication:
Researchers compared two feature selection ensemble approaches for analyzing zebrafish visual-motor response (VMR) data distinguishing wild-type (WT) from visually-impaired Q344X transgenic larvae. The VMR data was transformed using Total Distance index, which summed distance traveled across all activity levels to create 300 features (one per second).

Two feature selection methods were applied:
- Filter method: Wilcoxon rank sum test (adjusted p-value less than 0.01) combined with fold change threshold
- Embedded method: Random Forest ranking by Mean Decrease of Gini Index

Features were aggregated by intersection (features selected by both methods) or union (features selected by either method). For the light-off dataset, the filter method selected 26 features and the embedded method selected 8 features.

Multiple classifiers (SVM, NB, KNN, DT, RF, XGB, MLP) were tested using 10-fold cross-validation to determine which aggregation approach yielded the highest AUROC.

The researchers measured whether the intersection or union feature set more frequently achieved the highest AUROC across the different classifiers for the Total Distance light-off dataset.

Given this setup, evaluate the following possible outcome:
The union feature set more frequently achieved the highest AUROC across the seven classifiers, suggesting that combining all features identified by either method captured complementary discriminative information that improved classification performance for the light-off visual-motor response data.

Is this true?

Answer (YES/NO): NO